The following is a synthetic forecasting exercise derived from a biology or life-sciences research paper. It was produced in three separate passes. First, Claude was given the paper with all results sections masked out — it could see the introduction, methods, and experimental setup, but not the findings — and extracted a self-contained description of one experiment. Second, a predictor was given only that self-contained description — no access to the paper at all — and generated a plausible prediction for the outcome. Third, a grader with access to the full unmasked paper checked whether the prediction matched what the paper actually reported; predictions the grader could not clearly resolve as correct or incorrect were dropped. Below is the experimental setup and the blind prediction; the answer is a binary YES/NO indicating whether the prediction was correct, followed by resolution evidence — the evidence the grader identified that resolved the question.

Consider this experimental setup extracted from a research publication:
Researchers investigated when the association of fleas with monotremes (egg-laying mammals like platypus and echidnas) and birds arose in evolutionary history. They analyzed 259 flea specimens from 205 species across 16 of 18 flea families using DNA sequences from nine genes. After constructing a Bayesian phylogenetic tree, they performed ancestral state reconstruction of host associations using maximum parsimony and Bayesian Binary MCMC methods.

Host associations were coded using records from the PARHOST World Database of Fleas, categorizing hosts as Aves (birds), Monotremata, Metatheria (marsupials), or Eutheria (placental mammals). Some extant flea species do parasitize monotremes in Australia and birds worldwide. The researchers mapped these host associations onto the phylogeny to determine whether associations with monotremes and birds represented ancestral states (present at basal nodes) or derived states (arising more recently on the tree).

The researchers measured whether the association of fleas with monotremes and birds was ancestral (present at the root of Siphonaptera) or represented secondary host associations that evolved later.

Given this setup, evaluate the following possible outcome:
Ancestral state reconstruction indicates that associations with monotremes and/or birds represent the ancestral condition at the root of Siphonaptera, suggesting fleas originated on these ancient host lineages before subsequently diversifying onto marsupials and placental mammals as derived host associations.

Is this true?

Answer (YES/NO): NO